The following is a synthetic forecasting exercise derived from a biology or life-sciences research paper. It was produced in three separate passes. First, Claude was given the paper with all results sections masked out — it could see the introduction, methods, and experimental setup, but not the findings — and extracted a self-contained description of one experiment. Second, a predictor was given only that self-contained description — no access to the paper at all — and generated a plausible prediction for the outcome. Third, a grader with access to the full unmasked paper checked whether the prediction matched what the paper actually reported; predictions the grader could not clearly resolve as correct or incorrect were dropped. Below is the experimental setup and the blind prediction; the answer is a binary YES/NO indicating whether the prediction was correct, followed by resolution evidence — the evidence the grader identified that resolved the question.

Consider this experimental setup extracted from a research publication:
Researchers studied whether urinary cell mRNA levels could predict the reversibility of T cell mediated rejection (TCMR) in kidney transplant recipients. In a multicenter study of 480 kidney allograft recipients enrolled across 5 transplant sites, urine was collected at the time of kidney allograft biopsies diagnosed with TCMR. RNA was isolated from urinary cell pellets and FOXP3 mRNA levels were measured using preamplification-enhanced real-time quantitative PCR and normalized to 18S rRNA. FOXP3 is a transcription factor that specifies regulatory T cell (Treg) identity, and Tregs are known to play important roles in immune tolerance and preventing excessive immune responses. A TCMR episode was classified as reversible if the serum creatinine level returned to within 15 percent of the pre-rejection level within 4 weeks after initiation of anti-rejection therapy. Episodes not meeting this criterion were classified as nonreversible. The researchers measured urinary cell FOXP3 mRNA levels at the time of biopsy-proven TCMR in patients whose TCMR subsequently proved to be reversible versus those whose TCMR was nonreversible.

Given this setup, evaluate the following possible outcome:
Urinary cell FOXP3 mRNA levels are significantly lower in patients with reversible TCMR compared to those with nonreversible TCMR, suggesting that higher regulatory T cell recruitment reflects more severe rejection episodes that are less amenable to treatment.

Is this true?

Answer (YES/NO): NO